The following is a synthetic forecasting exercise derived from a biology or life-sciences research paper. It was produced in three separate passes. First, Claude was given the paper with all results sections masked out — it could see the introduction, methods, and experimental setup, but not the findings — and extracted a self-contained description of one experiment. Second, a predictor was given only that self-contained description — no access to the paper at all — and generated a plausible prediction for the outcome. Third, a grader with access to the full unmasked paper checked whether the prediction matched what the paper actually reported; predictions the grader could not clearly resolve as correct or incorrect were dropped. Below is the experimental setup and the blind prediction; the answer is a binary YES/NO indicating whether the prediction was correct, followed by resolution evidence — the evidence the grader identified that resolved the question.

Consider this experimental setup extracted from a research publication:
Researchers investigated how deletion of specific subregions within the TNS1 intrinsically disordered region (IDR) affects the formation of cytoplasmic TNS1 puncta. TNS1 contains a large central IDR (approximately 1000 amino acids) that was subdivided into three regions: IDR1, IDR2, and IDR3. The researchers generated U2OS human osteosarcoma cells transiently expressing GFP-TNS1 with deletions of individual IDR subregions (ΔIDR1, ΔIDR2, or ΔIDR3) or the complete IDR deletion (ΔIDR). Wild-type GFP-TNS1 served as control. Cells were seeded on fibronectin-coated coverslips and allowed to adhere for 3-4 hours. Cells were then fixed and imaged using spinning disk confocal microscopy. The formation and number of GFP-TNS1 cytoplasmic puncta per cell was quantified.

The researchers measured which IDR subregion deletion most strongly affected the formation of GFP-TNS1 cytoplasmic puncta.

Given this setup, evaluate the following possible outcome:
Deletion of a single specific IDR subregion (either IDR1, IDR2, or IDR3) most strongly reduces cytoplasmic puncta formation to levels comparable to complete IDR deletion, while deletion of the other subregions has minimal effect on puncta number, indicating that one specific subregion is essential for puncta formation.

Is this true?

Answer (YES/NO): NO